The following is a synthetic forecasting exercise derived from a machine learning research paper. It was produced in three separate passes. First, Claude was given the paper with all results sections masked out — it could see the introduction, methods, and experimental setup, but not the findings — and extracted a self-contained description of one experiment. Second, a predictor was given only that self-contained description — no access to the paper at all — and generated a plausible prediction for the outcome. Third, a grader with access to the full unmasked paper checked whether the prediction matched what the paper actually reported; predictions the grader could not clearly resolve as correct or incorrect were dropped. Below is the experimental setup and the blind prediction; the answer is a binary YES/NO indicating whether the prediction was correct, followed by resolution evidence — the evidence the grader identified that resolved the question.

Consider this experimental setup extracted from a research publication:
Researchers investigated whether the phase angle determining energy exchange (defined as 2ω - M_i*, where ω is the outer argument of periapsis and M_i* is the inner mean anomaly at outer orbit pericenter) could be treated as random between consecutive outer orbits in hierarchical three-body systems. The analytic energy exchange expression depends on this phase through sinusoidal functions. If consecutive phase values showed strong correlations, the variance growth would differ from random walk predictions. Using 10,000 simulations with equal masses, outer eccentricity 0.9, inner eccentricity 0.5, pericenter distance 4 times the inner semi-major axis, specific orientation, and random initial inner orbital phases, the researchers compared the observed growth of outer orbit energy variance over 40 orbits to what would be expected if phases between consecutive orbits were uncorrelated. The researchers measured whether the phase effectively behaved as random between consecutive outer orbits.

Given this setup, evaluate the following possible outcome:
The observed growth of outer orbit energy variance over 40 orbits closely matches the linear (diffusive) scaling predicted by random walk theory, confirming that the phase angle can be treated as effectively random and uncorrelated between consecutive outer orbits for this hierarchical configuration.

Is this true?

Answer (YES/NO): YES